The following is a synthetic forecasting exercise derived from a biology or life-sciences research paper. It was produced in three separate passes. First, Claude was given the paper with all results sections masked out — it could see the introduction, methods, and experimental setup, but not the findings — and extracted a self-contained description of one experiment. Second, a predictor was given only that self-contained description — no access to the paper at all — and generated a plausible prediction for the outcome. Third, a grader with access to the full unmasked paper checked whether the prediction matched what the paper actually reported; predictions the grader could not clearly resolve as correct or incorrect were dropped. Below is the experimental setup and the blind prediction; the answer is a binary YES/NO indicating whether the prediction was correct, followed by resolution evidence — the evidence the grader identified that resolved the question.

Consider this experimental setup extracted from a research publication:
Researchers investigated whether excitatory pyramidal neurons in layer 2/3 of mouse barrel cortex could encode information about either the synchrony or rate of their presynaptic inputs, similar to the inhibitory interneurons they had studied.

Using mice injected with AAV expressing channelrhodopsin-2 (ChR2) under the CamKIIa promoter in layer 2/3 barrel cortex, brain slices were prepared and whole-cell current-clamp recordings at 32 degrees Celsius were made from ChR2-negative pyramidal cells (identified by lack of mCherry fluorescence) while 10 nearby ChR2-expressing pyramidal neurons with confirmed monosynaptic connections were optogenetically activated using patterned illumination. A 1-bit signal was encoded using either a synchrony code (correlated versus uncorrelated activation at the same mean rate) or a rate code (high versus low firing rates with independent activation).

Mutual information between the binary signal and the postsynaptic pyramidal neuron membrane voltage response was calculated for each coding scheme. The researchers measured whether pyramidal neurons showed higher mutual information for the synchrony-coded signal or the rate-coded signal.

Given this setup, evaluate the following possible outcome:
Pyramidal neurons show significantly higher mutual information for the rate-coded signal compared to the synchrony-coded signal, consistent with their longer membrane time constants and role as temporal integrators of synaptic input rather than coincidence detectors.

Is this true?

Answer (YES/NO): NO